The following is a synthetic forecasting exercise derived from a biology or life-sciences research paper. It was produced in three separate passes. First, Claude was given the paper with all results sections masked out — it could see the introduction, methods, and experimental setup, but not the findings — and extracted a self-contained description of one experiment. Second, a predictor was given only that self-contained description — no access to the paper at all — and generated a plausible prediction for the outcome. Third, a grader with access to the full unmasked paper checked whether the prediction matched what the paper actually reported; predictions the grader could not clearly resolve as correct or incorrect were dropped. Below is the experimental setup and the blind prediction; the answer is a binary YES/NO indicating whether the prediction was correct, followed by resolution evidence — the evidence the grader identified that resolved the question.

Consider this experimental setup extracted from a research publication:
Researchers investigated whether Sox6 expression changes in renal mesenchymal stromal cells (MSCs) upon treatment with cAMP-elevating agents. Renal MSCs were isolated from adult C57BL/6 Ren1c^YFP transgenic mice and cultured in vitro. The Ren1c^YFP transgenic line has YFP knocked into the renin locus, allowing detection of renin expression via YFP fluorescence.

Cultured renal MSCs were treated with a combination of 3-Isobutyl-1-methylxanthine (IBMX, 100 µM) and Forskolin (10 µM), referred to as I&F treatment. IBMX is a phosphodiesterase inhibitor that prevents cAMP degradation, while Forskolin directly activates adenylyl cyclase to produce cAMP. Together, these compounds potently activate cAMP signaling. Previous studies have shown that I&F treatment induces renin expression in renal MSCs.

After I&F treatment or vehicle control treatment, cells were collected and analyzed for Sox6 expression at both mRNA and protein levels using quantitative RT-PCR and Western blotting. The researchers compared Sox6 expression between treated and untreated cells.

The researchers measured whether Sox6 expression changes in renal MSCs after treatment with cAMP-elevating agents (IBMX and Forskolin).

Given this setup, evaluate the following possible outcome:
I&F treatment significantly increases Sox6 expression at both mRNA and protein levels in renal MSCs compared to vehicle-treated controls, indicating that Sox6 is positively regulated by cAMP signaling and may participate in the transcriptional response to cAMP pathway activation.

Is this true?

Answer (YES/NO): NO